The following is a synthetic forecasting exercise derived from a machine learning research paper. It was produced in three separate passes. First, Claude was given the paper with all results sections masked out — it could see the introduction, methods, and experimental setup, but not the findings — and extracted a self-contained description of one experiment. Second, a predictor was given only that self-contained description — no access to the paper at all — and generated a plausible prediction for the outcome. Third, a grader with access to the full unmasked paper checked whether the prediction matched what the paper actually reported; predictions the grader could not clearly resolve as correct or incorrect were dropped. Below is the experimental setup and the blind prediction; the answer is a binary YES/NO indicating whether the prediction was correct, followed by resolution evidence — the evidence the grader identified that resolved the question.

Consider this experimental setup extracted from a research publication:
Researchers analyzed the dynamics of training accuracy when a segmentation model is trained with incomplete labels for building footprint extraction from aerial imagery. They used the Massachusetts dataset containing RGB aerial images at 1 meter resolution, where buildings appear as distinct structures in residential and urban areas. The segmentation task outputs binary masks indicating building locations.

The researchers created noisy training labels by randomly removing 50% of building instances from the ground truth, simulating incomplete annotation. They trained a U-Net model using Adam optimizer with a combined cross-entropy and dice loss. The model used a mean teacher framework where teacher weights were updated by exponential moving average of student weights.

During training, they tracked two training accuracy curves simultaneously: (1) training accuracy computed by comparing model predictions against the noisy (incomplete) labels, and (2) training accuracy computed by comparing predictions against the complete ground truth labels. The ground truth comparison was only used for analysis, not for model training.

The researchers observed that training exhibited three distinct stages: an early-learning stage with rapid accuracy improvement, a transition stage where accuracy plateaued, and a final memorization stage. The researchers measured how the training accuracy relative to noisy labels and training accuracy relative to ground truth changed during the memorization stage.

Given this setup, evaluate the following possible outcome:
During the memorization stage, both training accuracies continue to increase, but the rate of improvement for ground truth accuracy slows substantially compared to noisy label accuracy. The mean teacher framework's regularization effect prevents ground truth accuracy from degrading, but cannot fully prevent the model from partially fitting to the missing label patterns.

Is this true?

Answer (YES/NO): NO